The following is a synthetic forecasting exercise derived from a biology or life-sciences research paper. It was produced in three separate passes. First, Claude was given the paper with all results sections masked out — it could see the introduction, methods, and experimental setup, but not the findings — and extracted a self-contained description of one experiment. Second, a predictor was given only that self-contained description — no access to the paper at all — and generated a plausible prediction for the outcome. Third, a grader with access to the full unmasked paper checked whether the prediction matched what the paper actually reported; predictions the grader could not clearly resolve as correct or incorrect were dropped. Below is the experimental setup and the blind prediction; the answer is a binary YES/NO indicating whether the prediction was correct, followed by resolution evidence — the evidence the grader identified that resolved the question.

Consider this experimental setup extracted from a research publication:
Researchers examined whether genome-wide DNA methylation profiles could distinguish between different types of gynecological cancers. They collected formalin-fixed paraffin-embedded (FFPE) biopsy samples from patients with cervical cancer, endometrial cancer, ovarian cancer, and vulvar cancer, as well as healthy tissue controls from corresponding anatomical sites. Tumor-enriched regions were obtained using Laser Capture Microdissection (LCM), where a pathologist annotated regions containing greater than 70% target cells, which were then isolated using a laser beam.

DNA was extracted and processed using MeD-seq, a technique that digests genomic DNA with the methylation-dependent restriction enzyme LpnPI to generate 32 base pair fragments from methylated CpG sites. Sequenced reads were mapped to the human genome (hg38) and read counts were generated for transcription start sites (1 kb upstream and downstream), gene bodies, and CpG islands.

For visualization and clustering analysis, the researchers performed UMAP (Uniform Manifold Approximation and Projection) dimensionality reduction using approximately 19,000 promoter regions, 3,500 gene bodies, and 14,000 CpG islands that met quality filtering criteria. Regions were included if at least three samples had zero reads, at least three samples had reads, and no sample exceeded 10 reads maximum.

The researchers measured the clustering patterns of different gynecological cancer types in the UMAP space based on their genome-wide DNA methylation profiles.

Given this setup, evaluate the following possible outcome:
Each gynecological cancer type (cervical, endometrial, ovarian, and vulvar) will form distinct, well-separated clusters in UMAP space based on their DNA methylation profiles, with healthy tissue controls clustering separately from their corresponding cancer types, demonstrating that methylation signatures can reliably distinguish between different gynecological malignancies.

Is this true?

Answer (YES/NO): NO